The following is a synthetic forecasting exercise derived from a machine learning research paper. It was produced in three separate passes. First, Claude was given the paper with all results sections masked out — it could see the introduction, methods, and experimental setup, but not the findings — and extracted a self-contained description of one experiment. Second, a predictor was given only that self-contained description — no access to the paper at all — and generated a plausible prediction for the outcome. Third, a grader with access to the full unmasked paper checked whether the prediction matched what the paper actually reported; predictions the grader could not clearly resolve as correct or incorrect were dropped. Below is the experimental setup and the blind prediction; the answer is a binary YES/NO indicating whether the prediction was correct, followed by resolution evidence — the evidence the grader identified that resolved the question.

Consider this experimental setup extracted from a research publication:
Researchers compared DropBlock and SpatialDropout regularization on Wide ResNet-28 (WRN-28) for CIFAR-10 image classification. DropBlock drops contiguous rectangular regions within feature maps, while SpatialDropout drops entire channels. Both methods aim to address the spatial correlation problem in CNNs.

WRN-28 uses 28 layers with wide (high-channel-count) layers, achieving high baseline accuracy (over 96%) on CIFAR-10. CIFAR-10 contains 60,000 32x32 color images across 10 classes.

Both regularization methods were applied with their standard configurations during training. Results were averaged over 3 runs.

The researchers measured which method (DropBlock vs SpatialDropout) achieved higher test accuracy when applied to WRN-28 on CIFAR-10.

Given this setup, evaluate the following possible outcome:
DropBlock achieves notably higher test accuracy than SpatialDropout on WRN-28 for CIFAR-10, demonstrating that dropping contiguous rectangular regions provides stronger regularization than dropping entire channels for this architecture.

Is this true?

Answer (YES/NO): NO